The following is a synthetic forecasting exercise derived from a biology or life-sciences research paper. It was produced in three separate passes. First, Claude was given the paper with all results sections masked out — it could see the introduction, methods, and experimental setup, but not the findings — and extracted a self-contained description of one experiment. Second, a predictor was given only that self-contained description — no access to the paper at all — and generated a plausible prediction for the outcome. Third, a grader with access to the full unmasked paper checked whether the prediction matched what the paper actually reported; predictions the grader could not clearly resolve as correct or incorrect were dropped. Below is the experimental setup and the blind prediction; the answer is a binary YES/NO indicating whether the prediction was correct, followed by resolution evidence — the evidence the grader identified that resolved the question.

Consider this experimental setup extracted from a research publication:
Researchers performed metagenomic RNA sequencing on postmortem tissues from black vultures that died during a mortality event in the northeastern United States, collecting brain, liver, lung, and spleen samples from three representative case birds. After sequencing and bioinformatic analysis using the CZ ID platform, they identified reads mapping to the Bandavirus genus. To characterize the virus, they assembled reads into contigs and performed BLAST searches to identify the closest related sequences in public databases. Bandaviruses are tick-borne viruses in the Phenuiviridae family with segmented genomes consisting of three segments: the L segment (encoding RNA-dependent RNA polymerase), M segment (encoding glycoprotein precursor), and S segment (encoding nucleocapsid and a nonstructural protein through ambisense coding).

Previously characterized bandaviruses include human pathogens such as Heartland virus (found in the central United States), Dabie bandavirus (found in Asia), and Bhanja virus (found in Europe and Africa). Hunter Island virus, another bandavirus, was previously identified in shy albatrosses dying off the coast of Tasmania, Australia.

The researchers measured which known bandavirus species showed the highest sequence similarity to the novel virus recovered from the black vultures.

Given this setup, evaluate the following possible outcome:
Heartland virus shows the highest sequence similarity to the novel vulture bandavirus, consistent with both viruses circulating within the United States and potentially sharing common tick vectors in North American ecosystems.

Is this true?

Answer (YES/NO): NO